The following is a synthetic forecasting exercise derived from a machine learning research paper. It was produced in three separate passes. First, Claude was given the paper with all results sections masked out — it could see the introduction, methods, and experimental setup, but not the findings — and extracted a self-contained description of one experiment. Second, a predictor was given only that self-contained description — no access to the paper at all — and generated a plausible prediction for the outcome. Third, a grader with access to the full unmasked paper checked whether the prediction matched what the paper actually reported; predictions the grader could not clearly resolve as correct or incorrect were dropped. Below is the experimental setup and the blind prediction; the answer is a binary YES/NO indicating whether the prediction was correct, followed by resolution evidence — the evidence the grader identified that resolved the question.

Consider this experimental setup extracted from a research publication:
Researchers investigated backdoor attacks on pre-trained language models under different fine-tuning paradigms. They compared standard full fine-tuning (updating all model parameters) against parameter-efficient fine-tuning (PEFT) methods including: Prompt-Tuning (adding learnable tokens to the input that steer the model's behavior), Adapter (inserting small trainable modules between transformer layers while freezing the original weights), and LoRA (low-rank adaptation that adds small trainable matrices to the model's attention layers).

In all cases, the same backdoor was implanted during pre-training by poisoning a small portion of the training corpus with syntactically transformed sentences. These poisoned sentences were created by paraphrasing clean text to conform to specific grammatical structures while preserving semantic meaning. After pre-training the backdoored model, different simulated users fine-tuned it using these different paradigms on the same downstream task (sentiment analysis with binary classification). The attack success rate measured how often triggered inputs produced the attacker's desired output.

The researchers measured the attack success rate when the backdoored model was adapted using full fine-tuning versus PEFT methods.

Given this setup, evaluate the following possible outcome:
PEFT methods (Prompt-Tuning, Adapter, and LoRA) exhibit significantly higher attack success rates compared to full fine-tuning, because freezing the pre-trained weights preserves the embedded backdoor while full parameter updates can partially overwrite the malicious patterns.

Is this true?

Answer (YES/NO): NO